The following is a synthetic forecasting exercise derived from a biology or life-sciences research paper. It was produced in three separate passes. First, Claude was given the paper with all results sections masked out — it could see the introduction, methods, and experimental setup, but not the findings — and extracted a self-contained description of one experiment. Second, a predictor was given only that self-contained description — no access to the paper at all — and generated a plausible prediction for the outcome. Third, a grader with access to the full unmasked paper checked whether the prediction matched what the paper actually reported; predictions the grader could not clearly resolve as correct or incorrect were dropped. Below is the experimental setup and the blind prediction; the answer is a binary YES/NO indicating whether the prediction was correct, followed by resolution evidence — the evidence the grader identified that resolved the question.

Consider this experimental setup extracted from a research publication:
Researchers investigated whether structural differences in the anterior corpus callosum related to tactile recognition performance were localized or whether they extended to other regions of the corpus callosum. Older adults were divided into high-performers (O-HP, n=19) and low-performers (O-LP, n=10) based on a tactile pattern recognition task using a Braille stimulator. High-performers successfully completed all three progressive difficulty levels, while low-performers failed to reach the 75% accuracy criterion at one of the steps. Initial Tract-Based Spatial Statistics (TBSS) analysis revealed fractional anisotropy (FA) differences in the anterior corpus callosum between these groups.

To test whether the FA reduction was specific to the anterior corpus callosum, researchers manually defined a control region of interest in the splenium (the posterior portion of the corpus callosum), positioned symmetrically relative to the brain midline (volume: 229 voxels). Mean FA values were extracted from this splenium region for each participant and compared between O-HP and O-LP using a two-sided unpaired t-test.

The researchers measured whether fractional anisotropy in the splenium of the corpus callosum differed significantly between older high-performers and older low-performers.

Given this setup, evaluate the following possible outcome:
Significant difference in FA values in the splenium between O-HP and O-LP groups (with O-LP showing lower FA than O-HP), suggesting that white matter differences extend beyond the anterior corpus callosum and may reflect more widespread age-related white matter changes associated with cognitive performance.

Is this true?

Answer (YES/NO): NO